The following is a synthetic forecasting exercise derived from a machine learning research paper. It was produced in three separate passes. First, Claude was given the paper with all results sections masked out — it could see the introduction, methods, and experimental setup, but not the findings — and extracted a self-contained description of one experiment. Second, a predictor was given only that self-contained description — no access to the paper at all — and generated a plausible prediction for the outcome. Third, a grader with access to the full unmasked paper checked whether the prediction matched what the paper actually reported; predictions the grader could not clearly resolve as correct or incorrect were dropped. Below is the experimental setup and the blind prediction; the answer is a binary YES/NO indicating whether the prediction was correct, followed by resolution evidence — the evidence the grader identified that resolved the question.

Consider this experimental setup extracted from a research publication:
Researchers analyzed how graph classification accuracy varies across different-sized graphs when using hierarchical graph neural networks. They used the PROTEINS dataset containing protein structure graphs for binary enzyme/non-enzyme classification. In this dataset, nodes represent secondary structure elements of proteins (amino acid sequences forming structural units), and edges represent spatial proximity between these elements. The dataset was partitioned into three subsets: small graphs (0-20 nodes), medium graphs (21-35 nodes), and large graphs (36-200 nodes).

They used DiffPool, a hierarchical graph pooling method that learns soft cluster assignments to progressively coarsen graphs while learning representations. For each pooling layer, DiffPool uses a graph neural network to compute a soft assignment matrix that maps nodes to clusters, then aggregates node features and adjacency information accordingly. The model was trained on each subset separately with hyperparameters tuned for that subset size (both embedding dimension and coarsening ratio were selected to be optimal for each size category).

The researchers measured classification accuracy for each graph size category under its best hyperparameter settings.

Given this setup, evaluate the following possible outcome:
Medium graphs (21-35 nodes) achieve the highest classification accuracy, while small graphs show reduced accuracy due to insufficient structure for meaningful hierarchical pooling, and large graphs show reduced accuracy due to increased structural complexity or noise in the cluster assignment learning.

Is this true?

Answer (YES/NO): NO